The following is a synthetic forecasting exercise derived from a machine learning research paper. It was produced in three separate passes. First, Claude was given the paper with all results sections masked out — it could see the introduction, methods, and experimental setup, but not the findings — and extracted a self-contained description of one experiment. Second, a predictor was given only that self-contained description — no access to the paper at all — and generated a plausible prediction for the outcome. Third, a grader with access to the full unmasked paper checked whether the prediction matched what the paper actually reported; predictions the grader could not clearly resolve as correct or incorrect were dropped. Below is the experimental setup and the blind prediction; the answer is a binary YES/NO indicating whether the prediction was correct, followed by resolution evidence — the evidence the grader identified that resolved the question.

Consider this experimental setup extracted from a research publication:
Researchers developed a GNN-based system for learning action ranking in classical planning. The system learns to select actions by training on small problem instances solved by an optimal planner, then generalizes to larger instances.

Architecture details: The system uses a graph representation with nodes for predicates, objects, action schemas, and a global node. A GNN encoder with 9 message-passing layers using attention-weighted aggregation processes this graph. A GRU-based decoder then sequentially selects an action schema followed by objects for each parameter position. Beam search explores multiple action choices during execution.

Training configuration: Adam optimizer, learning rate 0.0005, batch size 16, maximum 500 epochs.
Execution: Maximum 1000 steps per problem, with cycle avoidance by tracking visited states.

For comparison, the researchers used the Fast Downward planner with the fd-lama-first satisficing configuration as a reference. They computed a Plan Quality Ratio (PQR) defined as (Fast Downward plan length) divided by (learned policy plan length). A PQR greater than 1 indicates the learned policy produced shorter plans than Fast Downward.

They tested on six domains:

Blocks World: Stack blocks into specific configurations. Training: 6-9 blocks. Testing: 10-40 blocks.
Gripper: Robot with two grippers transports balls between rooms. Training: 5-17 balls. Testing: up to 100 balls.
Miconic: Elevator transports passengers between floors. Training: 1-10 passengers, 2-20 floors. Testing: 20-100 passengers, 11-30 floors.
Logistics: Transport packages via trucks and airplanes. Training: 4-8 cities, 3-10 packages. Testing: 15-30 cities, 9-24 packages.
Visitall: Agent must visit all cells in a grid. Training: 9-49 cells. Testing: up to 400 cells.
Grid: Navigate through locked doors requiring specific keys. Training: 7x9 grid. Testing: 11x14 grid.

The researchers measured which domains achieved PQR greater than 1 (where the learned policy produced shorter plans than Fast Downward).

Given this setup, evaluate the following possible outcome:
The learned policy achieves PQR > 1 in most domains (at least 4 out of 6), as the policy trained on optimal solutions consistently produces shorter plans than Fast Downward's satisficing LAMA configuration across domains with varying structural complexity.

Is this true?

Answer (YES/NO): NO